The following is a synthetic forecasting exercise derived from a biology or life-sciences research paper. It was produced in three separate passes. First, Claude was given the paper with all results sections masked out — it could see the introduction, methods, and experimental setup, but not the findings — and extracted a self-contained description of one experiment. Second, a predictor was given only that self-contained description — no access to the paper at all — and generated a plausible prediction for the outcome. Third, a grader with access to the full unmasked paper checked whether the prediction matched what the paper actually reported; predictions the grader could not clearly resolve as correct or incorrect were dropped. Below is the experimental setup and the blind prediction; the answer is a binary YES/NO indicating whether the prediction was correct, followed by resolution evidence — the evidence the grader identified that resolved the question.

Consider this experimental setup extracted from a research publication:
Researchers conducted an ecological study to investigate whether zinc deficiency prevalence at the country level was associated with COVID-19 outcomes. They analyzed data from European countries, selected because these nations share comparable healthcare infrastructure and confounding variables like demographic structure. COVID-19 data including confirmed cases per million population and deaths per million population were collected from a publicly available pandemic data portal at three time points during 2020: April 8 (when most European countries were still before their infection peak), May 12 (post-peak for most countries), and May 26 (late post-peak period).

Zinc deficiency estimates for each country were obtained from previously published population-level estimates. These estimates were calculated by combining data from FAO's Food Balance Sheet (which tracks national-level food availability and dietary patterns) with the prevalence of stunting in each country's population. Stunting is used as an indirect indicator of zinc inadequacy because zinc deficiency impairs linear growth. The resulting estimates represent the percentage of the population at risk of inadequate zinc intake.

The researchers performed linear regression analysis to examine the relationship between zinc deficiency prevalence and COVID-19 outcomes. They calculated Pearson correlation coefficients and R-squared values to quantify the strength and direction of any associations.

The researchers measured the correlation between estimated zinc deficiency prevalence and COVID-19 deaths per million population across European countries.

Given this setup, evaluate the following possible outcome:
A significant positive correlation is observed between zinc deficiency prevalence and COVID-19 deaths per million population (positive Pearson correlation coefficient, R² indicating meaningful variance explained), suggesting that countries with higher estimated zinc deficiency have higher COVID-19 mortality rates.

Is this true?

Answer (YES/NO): NO